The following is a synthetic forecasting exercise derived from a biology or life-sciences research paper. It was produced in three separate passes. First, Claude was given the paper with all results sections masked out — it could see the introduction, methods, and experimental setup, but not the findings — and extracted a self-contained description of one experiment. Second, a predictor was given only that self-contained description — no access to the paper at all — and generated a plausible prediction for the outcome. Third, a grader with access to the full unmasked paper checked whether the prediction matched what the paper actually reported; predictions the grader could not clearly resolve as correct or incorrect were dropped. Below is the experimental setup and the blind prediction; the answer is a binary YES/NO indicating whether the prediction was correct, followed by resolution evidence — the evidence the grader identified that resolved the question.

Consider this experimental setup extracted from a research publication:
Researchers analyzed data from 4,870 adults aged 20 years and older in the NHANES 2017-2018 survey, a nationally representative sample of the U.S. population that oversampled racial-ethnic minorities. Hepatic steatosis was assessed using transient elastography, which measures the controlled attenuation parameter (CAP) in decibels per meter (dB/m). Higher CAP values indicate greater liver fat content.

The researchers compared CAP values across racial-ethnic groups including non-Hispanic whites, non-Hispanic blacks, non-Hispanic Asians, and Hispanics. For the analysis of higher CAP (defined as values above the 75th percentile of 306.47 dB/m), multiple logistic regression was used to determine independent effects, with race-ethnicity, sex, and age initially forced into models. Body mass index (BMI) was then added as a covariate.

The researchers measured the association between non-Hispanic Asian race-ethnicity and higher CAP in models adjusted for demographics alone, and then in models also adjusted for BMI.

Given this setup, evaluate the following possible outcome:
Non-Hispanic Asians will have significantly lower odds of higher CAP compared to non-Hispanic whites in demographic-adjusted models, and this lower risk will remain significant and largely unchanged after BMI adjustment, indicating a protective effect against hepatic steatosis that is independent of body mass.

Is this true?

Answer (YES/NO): NO